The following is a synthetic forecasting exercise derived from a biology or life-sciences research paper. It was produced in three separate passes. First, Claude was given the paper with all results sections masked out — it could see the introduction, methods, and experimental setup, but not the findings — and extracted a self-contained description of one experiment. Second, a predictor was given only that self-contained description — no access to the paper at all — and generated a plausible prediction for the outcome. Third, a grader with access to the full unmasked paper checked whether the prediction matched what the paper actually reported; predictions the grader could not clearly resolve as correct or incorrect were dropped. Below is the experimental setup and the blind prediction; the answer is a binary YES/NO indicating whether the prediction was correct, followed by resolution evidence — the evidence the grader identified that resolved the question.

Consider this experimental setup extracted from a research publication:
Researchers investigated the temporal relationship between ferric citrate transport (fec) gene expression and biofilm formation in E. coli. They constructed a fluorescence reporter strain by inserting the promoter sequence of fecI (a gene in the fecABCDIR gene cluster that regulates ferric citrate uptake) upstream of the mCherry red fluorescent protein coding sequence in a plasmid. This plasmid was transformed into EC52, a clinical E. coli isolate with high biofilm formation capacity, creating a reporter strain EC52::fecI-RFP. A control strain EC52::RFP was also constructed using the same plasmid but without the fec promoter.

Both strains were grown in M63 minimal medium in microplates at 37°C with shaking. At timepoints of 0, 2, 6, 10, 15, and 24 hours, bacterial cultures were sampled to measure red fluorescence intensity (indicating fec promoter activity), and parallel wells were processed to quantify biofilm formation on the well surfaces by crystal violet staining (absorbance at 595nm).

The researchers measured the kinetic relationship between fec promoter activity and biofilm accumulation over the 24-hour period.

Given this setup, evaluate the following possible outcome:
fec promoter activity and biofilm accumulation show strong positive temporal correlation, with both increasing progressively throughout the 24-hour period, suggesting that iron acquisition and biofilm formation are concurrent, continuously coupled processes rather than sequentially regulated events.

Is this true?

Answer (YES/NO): NO